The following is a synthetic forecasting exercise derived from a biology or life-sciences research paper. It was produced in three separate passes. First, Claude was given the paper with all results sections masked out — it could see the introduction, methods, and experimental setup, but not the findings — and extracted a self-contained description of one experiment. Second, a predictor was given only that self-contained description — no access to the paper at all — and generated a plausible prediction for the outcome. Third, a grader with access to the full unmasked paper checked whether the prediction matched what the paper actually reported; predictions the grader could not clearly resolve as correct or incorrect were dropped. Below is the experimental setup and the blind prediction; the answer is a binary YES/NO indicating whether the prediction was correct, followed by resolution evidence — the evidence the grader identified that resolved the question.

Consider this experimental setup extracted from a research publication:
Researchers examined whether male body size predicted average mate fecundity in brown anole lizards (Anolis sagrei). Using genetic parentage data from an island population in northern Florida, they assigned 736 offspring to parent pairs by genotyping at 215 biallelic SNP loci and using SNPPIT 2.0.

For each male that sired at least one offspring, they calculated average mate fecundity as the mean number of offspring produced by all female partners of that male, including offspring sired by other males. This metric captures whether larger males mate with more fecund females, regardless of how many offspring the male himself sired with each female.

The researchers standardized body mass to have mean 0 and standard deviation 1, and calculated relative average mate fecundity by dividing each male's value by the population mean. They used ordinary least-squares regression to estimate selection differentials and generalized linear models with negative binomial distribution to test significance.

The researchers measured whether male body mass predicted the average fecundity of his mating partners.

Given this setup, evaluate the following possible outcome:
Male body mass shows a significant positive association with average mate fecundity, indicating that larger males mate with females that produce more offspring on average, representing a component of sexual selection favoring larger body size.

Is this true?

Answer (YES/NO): NO